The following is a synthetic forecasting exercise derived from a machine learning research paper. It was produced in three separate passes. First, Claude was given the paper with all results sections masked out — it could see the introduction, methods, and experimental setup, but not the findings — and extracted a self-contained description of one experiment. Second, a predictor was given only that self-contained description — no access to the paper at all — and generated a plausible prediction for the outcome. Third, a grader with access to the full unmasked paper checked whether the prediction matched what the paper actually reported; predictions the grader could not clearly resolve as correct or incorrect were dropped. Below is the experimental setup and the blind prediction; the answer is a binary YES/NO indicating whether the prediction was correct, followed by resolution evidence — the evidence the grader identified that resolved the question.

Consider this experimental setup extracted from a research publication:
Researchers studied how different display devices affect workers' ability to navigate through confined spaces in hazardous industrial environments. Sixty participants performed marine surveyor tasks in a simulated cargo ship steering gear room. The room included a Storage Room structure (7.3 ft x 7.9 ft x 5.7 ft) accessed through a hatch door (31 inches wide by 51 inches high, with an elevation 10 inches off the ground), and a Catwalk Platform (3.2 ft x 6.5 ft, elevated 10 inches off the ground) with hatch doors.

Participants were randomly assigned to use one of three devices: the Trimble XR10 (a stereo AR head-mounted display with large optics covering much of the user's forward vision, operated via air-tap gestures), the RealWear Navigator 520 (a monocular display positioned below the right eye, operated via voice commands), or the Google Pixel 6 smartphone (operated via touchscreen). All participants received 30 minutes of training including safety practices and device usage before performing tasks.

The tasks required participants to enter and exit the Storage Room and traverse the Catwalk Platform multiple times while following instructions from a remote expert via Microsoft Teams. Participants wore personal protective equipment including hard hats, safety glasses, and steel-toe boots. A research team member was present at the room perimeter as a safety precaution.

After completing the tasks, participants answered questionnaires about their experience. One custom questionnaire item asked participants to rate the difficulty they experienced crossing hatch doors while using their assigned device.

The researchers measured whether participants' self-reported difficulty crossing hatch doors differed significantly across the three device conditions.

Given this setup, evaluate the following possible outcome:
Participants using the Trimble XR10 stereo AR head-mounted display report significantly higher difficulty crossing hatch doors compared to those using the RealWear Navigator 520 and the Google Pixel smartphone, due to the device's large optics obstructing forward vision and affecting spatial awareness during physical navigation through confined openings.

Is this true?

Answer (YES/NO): YES